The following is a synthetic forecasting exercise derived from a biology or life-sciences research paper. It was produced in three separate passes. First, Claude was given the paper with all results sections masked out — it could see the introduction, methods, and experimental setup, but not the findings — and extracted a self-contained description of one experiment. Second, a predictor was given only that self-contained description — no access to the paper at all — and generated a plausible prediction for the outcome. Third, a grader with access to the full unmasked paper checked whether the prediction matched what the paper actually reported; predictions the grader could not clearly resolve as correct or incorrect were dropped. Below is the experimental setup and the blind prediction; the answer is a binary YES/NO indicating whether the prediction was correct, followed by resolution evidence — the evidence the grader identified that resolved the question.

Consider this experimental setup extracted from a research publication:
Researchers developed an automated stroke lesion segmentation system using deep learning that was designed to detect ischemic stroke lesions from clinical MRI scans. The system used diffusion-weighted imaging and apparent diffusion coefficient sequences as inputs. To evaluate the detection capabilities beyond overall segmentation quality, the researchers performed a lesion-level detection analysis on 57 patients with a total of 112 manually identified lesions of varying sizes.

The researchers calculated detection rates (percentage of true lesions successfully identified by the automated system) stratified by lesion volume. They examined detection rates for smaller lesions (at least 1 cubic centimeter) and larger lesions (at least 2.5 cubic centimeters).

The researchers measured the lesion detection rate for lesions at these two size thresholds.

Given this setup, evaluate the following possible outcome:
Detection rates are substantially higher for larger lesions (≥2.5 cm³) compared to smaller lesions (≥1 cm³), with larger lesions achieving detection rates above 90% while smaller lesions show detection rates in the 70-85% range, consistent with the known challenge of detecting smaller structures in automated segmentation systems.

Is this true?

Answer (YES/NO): NO